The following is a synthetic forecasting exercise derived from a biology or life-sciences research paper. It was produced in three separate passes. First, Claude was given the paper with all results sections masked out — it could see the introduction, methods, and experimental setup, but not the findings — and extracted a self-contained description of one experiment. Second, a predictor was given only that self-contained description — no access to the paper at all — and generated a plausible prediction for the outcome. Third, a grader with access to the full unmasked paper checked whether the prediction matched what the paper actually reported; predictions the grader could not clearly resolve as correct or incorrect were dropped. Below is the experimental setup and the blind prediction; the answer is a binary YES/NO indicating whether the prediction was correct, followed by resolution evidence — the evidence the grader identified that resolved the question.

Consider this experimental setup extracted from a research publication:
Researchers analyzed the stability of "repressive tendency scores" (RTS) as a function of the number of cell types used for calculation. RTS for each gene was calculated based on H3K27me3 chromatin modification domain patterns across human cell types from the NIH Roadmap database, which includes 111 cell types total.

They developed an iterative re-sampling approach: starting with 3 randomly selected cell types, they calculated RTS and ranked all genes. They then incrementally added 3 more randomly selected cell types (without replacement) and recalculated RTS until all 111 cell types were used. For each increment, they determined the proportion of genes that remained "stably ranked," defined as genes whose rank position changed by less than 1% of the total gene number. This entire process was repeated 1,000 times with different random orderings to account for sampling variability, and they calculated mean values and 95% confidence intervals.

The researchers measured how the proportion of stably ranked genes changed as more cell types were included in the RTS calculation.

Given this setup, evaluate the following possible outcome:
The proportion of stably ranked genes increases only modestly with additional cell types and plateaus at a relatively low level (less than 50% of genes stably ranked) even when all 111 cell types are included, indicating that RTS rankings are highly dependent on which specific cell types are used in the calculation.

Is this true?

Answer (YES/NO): NO